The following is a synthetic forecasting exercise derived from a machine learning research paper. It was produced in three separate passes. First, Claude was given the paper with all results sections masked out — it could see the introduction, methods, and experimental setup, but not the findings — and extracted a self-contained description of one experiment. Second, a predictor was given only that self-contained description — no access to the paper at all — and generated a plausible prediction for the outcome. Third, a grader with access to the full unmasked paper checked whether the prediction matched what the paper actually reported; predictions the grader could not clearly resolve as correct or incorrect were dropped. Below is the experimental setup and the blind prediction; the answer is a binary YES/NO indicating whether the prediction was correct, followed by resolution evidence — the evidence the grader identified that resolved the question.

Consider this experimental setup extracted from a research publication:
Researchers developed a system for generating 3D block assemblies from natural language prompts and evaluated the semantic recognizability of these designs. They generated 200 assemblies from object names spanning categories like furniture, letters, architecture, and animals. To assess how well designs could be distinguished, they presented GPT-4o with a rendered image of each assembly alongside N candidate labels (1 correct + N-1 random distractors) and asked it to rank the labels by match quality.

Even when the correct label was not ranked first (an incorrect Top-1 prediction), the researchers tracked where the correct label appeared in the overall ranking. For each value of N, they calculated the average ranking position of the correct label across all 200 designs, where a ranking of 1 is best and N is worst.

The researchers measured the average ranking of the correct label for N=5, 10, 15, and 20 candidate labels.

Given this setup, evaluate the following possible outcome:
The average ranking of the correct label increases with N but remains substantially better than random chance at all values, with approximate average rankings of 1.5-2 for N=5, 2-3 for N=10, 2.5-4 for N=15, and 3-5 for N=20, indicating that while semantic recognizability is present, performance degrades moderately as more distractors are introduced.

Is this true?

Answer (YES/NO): NO